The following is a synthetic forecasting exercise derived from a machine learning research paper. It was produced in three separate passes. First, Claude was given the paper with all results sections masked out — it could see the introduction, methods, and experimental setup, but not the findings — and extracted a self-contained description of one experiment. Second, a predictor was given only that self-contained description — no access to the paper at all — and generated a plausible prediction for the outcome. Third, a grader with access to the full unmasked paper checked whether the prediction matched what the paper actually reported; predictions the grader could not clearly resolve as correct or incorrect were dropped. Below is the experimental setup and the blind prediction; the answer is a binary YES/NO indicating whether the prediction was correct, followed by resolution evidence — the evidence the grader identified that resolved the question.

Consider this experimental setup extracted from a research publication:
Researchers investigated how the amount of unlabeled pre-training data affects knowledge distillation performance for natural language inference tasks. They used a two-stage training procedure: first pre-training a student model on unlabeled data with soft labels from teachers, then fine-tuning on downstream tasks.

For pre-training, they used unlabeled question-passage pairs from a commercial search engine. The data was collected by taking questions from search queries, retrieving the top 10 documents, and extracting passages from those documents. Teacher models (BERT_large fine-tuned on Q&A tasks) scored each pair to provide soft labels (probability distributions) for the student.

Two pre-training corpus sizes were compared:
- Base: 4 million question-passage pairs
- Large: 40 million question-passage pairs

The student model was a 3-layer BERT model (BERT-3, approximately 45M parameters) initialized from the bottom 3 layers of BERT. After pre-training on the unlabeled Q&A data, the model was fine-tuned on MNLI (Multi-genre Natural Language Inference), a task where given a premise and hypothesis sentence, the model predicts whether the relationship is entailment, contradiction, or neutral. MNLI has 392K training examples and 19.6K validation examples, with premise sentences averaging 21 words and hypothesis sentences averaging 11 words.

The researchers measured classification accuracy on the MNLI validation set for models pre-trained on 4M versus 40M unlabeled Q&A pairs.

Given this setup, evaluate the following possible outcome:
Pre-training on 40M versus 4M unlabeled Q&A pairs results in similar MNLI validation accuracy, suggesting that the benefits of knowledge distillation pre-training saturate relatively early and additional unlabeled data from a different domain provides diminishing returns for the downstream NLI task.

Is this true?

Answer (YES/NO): NO